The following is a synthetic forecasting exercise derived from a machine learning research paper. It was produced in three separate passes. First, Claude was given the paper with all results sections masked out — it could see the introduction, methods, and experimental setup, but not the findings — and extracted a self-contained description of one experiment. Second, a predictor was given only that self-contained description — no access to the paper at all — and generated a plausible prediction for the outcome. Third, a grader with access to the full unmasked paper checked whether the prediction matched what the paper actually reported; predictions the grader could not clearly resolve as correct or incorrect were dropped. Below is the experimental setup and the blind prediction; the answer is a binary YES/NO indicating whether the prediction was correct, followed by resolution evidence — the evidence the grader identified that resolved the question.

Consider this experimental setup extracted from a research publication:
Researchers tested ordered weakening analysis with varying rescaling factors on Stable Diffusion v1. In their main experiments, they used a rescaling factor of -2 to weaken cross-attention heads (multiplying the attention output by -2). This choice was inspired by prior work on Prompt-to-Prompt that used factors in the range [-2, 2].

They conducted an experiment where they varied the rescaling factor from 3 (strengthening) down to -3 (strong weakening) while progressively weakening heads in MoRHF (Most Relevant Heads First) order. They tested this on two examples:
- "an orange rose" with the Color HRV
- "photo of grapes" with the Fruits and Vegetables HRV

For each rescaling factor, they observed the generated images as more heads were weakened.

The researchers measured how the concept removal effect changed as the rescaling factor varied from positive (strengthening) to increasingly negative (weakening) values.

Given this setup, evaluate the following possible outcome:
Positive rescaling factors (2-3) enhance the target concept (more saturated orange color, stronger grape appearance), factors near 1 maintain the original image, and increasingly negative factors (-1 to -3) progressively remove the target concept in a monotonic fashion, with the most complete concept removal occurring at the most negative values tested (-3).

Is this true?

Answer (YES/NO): NO